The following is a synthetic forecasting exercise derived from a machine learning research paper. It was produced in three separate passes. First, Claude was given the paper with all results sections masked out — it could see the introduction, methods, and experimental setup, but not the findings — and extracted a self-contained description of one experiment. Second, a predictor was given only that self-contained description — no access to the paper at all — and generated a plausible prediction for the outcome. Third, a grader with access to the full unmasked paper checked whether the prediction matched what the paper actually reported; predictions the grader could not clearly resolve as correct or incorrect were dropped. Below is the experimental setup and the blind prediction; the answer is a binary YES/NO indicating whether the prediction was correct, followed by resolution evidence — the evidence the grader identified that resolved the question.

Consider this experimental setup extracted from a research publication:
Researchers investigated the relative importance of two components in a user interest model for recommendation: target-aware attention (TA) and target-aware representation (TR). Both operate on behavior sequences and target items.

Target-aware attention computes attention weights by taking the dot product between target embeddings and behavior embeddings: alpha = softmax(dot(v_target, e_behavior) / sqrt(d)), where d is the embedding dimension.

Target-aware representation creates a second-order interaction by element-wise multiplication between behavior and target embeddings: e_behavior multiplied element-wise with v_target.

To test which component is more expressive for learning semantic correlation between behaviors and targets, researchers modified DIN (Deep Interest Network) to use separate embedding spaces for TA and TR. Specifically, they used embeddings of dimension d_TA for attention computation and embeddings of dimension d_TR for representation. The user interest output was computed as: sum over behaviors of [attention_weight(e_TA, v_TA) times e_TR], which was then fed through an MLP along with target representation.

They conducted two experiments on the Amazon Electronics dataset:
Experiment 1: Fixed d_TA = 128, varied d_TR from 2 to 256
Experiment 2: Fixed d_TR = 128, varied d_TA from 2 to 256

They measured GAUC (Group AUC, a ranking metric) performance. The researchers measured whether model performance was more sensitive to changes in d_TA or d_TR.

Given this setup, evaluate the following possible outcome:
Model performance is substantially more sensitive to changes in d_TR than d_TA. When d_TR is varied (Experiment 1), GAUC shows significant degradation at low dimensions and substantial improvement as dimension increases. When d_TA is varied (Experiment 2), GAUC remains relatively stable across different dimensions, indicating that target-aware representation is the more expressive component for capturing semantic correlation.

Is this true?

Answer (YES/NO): YES